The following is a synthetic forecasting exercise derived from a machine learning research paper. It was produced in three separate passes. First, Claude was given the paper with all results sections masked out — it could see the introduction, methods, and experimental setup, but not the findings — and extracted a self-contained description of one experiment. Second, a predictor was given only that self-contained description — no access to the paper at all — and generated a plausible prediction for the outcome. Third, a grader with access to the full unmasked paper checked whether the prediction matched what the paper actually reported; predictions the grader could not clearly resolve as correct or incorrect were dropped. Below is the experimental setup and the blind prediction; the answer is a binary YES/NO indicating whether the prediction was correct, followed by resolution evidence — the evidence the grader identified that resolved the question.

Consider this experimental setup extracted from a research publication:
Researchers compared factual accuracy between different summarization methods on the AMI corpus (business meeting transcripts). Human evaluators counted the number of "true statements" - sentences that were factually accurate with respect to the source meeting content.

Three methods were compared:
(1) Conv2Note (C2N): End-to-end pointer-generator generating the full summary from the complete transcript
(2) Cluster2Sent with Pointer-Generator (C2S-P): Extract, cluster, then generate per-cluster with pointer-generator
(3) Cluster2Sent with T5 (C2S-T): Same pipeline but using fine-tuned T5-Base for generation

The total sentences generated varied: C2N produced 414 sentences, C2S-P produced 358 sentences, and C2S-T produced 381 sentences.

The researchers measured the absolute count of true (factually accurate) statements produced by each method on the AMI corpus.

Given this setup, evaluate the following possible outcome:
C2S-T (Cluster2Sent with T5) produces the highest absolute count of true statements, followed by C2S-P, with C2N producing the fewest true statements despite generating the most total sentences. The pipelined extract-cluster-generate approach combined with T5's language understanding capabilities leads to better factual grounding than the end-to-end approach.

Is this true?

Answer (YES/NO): YES